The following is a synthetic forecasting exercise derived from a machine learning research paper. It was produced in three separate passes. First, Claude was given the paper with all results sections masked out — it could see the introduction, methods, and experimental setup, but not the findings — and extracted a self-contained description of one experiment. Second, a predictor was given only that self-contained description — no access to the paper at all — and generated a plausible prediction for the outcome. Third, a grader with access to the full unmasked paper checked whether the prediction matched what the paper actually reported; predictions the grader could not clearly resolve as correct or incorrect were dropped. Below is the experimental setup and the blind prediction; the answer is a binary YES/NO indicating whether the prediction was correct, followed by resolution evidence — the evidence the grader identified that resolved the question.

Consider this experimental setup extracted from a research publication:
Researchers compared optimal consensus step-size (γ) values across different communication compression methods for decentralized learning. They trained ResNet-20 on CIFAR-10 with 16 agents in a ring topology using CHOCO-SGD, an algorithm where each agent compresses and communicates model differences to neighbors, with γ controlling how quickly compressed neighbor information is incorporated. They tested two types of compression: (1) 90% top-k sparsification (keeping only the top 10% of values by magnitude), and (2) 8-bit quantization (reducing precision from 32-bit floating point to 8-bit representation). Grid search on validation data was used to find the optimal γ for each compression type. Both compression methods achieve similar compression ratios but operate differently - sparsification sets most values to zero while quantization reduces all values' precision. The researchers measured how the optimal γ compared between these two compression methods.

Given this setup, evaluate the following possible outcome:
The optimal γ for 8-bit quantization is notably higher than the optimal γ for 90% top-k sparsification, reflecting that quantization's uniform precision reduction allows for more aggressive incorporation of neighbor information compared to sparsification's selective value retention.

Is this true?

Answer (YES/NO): YES